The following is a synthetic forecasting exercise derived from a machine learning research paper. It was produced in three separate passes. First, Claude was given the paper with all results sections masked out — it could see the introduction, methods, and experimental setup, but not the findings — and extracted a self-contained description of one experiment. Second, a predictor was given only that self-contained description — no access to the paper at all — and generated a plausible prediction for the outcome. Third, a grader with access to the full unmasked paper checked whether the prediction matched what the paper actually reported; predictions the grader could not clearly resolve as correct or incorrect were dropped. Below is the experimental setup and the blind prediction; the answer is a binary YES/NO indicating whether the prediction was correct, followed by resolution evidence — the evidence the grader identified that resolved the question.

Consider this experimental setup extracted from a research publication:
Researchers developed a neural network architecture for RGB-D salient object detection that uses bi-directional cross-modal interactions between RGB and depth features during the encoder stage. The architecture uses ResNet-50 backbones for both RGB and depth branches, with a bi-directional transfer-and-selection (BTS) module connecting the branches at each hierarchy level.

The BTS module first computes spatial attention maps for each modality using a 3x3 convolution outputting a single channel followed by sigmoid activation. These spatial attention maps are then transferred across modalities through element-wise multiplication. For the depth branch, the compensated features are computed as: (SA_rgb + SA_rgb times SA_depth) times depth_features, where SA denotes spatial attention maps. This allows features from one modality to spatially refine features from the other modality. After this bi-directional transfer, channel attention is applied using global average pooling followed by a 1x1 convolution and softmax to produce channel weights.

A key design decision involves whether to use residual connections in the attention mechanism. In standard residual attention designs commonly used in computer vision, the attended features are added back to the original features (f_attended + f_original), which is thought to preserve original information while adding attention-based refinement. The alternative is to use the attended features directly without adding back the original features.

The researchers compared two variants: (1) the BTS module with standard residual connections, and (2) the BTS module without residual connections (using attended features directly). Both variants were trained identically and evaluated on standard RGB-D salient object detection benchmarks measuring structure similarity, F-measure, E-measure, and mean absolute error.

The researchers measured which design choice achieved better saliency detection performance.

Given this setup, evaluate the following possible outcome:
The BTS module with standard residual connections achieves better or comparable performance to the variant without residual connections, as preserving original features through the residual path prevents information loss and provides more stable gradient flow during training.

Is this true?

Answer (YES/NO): NO